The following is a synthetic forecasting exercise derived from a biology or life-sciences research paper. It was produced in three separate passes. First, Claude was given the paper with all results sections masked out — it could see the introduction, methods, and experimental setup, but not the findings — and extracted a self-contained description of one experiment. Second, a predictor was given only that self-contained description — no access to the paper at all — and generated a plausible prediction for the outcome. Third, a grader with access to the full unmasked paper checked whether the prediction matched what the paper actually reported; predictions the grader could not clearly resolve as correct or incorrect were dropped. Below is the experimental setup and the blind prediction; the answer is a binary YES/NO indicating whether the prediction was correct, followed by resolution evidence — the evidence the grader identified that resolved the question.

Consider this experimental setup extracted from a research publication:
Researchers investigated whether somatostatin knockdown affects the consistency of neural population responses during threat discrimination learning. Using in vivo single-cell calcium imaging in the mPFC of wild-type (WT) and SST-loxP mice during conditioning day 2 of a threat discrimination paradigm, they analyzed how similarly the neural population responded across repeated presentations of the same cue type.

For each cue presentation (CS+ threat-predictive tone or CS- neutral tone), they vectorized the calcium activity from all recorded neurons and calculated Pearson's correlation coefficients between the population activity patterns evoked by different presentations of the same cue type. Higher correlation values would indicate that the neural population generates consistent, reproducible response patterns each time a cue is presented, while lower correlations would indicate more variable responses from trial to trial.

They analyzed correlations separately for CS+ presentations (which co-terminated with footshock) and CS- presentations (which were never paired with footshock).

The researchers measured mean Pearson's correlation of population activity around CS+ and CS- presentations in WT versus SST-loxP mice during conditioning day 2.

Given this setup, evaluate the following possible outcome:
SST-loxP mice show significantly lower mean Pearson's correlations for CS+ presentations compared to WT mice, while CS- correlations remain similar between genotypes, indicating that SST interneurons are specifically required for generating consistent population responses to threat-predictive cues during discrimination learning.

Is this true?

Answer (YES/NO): NO